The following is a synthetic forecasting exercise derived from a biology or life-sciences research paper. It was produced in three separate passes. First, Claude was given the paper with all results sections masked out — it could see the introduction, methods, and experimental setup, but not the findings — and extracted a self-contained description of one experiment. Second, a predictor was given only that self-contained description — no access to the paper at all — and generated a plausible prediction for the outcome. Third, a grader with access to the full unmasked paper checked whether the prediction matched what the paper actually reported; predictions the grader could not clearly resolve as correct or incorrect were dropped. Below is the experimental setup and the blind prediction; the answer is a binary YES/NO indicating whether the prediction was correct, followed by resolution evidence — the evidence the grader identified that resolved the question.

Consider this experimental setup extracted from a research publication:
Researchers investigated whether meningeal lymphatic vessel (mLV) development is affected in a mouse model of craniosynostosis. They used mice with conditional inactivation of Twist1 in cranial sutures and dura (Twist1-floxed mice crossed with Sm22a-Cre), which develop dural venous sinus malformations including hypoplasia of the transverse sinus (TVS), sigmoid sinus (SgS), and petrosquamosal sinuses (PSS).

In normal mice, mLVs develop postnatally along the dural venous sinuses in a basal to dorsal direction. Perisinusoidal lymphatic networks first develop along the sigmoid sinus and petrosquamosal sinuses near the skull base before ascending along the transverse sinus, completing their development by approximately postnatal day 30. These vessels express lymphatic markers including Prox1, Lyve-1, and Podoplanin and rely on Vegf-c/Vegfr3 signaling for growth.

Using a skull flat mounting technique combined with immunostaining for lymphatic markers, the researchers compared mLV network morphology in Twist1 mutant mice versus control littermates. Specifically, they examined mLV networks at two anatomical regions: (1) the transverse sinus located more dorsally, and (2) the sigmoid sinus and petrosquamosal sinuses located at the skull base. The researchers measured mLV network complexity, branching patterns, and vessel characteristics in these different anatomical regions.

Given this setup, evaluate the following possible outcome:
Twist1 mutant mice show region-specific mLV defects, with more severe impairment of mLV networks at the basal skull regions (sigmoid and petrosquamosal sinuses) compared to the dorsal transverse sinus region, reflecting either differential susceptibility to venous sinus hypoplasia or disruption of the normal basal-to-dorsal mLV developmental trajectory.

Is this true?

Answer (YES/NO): NO